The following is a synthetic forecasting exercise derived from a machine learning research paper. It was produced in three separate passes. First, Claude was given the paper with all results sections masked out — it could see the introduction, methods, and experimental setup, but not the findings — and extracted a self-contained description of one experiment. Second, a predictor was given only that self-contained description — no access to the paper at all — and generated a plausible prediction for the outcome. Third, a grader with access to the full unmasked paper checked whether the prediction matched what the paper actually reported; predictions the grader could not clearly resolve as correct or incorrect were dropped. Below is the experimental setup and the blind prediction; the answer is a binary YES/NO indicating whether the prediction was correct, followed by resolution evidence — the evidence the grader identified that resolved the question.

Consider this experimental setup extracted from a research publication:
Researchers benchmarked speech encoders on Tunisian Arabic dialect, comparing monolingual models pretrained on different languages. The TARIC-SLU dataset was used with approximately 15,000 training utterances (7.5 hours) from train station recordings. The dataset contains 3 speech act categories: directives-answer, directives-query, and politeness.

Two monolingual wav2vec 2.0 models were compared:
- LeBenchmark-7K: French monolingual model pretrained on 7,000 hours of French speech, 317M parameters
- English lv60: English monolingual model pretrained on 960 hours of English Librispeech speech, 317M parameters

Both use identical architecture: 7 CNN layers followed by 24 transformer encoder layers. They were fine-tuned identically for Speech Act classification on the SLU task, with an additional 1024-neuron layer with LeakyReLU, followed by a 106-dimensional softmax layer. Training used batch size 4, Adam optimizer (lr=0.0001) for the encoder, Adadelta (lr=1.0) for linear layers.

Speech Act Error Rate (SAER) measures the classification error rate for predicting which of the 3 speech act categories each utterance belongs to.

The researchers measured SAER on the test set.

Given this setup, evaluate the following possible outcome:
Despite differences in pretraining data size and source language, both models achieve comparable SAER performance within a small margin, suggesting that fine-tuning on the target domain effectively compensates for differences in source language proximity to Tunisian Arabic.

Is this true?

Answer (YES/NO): YES